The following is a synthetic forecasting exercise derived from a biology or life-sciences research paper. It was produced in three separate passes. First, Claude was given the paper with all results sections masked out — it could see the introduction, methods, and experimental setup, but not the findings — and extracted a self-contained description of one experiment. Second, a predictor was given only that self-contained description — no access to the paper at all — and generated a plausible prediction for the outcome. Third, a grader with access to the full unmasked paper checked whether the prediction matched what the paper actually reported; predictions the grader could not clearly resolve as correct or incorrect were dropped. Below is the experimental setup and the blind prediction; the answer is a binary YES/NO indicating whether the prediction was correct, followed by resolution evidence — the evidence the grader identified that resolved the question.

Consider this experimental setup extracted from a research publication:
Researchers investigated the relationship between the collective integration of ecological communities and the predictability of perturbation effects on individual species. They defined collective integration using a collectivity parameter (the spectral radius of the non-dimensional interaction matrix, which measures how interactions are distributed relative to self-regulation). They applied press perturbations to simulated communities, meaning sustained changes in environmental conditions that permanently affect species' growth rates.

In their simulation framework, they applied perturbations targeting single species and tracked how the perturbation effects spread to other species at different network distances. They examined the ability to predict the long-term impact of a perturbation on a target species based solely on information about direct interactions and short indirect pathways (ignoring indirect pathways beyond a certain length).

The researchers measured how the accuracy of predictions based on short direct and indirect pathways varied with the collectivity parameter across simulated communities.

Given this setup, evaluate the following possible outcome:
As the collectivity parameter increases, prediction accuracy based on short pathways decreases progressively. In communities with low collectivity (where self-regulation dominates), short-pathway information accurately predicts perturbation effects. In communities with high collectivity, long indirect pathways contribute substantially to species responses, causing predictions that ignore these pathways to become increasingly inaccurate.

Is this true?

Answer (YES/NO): YES